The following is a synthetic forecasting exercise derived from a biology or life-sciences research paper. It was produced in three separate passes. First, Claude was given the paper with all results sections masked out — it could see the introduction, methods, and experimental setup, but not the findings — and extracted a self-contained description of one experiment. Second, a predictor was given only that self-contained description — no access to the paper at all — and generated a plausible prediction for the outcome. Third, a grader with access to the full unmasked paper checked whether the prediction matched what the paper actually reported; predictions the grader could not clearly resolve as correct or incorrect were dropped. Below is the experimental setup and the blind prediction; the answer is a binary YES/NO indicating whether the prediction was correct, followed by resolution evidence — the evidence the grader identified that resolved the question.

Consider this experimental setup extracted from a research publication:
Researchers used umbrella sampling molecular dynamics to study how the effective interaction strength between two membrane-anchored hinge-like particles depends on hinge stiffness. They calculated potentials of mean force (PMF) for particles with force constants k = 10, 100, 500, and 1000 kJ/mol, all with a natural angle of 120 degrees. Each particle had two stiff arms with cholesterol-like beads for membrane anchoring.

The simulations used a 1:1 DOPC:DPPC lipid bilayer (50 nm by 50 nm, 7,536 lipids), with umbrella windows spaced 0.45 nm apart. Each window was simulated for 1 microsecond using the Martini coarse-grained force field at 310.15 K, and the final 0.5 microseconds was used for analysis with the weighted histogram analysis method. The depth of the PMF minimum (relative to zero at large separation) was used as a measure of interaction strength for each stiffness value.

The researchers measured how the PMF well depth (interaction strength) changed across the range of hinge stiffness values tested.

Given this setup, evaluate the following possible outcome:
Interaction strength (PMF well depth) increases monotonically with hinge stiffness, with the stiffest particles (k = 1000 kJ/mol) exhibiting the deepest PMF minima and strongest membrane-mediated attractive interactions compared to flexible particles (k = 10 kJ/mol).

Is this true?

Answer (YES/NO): YES